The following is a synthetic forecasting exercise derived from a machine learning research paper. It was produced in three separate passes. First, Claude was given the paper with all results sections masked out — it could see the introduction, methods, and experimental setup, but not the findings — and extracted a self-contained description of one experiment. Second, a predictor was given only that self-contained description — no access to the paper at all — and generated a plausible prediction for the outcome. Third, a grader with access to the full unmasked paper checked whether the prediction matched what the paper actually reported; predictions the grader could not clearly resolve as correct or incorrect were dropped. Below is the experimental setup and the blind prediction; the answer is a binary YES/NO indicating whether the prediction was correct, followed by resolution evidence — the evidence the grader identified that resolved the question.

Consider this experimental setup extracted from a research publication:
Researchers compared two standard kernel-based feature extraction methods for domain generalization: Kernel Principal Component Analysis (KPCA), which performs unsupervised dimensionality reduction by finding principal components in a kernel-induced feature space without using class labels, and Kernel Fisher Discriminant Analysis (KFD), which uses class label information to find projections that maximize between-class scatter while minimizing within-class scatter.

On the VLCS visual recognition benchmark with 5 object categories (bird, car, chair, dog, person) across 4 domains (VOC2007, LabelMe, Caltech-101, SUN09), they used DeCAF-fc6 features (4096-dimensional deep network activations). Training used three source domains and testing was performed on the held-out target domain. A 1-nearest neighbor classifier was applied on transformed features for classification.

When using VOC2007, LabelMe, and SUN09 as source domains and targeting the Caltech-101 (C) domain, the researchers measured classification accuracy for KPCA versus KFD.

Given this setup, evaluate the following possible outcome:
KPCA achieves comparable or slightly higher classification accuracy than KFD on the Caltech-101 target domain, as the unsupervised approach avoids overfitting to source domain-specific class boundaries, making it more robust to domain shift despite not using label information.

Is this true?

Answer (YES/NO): NO